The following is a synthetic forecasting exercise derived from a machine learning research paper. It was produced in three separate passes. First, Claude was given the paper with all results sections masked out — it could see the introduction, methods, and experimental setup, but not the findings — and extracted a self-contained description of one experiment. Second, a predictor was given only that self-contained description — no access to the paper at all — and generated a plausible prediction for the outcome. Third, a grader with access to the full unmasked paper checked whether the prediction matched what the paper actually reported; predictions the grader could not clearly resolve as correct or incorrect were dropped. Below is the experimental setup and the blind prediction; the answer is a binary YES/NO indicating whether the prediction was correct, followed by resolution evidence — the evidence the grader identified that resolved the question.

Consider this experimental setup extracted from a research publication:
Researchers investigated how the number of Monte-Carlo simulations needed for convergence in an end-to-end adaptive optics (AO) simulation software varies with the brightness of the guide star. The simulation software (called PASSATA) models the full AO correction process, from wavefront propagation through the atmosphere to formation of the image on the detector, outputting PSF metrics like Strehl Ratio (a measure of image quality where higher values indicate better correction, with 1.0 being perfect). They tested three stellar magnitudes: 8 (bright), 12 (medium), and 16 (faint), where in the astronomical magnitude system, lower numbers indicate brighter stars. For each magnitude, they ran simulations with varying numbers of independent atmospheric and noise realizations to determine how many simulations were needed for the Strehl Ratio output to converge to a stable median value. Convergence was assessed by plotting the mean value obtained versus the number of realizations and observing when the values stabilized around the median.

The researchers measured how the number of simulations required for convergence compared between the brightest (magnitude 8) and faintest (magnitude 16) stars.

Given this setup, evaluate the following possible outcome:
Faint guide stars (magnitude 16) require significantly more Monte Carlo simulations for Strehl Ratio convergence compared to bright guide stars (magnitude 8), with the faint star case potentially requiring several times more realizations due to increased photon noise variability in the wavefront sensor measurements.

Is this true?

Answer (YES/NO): YES